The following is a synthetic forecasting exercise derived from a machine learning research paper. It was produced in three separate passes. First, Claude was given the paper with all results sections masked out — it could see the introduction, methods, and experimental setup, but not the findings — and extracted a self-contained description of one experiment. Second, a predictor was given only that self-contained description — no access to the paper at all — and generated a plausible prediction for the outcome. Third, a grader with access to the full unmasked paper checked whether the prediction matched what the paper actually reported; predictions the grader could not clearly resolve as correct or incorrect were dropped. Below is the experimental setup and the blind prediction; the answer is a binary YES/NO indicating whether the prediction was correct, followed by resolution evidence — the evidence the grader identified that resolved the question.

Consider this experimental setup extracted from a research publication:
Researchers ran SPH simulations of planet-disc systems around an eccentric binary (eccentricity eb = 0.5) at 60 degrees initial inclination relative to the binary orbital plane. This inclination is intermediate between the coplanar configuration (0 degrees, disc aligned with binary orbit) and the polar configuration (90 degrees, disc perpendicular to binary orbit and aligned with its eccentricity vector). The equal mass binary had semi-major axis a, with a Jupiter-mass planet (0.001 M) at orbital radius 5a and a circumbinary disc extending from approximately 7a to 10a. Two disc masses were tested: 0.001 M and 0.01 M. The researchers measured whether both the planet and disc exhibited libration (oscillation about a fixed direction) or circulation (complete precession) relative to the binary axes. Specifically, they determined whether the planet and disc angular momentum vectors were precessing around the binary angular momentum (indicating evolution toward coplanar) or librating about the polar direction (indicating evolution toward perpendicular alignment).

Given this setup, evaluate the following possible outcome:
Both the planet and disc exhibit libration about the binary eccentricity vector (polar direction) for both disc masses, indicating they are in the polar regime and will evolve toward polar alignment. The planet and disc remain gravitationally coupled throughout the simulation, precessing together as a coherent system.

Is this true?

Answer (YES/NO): NO